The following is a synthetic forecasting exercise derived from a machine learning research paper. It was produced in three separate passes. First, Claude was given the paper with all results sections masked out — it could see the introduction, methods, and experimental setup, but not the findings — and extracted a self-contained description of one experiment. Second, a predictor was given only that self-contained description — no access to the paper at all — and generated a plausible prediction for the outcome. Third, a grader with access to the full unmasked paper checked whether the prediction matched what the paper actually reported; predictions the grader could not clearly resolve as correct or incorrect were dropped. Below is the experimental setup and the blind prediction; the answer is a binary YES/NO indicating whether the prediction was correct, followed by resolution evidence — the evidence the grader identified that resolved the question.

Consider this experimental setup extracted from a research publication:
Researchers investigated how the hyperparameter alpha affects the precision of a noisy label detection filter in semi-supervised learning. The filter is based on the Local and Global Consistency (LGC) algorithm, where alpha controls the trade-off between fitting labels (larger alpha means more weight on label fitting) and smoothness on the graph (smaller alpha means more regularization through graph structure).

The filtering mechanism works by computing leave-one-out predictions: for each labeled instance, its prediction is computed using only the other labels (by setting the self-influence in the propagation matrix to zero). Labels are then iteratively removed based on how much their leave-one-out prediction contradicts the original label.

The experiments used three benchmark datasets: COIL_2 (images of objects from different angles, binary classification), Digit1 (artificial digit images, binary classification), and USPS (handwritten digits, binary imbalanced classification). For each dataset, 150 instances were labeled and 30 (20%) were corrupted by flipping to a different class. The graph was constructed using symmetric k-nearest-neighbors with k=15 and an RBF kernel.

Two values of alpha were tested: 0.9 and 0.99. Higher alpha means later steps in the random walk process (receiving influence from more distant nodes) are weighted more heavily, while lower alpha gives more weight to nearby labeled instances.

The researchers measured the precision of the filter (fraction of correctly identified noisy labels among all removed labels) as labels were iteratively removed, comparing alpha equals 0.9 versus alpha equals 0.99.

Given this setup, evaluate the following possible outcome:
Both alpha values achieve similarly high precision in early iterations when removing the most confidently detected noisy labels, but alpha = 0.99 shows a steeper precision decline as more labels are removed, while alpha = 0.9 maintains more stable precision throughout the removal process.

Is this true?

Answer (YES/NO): NO